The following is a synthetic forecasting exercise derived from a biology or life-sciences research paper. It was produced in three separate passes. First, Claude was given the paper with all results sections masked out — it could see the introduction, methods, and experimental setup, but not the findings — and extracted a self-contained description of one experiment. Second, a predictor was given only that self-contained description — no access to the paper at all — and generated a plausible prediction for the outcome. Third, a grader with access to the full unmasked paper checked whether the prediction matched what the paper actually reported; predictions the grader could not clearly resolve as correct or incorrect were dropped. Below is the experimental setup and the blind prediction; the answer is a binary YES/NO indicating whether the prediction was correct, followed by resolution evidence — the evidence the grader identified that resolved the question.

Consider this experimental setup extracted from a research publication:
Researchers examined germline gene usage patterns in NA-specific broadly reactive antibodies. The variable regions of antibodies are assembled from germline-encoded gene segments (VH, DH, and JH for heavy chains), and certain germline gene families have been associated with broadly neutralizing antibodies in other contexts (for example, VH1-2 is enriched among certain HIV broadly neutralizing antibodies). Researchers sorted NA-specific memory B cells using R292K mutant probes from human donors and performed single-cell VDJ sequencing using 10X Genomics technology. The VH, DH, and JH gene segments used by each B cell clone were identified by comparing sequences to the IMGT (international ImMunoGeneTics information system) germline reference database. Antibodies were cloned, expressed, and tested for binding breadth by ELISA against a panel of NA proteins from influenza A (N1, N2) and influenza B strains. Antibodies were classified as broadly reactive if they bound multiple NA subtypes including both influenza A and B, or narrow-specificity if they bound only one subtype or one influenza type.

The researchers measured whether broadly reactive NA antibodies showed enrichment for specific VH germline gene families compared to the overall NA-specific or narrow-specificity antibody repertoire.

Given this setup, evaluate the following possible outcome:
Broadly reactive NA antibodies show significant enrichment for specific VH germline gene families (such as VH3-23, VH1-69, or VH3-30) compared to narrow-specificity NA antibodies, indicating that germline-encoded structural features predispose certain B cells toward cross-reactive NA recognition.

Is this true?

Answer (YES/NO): NO